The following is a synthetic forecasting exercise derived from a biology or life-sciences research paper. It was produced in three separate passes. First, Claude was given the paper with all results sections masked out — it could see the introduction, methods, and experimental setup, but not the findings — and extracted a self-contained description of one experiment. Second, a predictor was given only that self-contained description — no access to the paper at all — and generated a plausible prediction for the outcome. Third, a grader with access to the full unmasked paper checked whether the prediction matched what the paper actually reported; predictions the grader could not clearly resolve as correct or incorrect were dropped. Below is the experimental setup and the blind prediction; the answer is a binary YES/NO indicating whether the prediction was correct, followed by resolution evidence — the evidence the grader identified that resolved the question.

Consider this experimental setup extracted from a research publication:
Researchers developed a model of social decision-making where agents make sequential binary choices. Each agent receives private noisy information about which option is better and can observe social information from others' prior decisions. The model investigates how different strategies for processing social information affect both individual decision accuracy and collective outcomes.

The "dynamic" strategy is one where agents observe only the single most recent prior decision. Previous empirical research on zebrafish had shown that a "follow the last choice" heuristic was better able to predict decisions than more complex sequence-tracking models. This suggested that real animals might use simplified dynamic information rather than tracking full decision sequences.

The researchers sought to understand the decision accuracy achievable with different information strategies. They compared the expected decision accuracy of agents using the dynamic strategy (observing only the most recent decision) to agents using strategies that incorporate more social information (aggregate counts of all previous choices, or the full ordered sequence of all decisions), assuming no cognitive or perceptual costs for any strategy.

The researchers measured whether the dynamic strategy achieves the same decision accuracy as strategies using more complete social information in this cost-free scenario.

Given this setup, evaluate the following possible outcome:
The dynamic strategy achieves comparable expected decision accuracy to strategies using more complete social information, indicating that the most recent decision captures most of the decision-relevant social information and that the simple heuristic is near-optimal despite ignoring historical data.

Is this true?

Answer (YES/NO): NO